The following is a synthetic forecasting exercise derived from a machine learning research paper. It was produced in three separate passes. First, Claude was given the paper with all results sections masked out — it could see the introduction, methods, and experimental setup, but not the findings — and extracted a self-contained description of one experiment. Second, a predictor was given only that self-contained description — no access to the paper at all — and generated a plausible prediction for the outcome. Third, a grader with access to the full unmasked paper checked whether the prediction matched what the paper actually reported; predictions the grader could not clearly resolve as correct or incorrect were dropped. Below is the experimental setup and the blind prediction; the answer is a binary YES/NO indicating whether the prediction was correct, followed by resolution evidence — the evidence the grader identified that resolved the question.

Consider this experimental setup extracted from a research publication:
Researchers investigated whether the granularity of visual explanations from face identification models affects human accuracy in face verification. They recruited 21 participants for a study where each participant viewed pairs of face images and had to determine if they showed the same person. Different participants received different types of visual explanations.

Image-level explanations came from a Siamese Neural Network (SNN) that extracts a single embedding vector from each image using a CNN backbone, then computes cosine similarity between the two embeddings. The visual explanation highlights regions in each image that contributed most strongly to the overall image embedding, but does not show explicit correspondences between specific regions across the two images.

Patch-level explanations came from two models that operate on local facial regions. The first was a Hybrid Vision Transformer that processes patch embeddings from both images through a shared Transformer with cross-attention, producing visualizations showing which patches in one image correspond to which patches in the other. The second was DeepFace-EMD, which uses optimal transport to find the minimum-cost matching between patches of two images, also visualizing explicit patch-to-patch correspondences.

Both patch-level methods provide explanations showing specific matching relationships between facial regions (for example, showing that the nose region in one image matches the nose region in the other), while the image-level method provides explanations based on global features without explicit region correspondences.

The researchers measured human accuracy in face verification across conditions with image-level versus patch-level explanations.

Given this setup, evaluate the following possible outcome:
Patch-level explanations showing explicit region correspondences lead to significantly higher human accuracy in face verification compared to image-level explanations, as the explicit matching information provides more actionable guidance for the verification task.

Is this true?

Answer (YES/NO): YES